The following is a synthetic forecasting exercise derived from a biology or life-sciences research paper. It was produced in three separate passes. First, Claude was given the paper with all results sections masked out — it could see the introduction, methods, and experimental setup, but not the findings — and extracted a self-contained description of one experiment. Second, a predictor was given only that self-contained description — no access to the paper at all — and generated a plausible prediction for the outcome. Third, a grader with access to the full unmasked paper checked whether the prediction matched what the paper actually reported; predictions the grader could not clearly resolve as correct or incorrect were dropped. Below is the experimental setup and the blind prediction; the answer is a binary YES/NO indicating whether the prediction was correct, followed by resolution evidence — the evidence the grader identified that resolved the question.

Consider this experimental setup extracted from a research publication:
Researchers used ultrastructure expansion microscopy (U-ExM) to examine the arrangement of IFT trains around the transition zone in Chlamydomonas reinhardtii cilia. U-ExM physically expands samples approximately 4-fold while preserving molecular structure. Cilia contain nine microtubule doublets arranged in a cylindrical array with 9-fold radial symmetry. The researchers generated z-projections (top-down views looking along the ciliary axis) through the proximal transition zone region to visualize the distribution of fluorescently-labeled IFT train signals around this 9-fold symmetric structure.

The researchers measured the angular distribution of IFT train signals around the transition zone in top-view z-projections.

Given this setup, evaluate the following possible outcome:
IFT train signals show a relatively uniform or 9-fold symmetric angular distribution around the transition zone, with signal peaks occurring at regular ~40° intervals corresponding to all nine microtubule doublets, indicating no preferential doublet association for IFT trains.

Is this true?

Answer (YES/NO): YES